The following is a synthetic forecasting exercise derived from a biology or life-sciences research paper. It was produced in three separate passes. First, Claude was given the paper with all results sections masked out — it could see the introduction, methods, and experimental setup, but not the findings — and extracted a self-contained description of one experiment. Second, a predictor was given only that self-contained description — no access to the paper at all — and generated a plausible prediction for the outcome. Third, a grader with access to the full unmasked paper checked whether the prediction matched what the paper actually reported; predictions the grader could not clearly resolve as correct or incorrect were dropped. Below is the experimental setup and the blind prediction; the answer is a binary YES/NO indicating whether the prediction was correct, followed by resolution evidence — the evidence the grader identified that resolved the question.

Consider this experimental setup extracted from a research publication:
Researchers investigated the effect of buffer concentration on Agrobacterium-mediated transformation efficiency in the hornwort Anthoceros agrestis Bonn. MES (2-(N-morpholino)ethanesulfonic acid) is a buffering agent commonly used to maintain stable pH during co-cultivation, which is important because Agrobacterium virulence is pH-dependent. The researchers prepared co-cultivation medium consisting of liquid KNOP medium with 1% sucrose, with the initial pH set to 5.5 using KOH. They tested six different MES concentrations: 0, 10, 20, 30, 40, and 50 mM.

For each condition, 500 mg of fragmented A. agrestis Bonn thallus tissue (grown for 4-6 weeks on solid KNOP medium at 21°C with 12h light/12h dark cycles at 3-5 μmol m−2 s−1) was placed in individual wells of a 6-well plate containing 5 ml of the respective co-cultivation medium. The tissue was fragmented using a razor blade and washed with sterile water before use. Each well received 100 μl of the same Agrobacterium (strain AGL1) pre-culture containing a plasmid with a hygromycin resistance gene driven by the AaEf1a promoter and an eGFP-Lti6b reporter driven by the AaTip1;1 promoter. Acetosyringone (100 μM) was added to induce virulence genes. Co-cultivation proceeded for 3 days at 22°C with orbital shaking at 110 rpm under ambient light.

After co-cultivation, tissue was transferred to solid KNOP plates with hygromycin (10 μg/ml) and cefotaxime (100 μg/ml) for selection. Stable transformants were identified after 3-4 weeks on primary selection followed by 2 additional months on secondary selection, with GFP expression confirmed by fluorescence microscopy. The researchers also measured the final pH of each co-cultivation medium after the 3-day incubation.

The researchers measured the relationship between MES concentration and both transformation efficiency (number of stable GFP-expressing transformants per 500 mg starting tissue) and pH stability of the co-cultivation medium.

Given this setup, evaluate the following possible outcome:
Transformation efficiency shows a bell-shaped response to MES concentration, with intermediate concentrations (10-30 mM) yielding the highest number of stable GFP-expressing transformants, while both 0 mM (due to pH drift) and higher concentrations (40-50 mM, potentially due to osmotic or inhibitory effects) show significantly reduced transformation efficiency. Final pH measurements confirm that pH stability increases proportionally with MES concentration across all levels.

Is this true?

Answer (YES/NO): NO